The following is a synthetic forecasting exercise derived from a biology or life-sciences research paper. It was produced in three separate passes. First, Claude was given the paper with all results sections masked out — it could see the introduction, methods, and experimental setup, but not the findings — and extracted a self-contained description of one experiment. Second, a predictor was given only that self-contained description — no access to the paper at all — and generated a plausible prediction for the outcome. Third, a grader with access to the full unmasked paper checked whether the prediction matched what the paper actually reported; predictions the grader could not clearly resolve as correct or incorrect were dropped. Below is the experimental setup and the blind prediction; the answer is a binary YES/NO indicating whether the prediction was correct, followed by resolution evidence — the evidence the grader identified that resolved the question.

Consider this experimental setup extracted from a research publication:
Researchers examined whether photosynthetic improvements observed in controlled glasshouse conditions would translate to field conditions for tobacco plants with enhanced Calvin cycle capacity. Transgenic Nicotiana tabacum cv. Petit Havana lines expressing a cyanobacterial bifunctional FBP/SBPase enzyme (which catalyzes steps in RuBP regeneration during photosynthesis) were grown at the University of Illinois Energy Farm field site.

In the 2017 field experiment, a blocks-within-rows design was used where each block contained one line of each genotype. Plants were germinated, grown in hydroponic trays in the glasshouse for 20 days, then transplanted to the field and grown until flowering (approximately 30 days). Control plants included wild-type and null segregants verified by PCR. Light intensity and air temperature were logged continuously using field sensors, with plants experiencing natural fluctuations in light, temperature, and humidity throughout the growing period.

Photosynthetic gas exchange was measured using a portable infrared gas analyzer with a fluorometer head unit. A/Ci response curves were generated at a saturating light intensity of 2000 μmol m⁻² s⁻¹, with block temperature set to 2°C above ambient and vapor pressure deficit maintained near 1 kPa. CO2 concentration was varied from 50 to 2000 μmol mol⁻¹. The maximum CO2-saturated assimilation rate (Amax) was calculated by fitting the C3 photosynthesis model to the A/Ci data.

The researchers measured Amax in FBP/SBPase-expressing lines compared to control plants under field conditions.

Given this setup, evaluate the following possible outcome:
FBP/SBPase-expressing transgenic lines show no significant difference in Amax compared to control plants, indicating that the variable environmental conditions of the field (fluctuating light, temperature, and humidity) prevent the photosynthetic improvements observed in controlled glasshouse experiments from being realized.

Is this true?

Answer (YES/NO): NO